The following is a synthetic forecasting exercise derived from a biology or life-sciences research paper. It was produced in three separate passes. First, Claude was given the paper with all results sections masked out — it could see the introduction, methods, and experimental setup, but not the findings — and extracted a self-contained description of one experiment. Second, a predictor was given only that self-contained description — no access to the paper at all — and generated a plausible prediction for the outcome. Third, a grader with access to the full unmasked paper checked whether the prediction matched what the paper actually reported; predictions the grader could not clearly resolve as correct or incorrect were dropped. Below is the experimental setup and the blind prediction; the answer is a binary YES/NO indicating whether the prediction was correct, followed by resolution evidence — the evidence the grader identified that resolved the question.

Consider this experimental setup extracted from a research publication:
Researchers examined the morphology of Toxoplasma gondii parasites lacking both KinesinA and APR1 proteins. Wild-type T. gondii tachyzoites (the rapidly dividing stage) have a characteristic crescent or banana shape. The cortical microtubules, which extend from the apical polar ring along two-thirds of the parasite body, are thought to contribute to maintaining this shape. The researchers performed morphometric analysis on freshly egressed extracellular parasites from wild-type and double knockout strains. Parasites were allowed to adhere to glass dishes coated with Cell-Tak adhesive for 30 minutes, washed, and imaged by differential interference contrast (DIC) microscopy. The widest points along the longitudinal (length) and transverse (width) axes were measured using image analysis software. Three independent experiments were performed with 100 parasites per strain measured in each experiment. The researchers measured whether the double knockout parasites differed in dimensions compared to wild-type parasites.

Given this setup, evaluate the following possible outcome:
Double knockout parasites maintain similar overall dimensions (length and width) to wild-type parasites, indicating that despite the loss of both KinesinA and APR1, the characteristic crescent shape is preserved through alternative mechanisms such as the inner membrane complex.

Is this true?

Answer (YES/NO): NO